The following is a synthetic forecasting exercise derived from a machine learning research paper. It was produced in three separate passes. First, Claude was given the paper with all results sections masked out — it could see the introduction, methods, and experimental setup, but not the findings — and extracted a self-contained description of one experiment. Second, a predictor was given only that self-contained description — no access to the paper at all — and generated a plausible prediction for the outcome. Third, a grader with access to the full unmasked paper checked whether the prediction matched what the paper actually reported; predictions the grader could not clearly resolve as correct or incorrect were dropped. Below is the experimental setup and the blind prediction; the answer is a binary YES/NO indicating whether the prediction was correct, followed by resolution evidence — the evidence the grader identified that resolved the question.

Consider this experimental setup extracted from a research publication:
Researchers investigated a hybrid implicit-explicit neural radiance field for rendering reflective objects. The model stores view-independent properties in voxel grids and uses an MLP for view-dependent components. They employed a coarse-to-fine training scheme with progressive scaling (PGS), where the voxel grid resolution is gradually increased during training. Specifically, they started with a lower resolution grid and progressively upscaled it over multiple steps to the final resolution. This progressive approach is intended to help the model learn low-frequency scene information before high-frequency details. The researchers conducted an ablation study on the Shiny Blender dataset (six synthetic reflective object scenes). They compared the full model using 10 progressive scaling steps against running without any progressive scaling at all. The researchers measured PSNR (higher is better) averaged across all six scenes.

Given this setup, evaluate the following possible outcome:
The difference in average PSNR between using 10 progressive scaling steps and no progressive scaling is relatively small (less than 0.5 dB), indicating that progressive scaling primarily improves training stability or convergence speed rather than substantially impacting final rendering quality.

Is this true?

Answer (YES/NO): NO